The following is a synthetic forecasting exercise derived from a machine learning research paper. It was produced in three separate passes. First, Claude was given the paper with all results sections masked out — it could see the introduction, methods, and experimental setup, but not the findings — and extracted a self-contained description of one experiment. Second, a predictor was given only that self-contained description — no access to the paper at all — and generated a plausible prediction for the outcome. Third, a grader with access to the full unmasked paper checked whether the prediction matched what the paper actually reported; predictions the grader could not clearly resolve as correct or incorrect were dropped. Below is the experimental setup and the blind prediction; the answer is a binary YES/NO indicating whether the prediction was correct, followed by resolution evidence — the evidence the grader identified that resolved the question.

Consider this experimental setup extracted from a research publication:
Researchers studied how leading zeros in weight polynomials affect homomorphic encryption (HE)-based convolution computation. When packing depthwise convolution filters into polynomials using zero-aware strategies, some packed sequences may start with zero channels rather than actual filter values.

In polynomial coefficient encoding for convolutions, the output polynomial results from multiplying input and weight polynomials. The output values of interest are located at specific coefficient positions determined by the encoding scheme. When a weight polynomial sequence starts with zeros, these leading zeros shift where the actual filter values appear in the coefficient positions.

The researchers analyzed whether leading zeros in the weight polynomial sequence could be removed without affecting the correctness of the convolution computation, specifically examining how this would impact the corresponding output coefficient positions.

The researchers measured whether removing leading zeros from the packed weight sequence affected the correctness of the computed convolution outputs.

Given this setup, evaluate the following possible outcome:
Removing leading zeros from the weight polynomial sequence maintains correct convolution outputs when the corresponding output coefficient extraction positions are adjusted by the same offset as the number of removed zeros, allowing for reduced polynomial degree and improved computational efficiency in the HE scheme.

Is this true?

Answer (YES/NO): YES